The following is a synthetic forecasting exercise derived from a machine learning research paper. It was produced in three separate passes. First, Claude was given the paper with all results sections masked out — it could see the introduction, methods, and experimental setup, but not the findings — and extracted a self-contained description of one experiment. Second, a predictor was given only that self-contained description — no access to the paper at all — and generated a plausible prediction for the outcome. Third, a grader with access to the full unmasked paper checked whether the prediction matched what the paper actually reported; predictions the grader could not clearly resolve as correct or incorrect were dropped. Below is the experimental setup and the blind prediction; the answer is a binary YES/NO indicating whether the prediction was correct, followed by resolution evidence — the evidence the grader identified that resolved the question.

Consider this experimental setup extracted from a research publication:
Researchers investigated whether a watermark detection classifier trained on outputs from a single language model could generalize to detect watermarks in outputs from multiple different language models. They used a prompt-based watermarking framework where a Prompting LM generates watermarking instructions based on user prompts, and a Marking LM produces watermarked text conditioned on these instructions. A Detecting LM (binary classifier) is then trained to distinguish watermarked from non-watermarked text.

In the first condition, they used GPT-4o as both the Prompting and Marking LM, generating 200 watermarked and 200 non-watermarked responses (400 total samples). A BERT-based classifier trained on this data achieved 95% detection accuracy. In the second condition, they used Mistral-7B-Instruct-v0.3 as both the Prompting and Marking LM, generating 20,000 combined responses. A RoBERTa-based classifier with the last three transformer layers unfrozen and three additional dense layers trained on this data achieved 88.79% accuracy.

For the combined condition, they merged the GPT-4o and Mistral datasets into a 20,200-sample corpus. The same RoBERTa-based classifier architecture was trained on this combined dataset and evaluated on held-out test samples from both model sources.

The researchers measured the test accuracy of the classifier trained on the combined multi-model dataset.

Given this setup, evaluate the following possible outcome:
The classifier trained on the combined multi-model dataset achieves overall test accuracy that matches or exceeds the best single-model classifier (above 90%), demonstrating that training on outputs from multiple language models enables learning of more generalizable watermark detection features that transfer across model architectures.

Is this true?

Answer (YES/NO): NO